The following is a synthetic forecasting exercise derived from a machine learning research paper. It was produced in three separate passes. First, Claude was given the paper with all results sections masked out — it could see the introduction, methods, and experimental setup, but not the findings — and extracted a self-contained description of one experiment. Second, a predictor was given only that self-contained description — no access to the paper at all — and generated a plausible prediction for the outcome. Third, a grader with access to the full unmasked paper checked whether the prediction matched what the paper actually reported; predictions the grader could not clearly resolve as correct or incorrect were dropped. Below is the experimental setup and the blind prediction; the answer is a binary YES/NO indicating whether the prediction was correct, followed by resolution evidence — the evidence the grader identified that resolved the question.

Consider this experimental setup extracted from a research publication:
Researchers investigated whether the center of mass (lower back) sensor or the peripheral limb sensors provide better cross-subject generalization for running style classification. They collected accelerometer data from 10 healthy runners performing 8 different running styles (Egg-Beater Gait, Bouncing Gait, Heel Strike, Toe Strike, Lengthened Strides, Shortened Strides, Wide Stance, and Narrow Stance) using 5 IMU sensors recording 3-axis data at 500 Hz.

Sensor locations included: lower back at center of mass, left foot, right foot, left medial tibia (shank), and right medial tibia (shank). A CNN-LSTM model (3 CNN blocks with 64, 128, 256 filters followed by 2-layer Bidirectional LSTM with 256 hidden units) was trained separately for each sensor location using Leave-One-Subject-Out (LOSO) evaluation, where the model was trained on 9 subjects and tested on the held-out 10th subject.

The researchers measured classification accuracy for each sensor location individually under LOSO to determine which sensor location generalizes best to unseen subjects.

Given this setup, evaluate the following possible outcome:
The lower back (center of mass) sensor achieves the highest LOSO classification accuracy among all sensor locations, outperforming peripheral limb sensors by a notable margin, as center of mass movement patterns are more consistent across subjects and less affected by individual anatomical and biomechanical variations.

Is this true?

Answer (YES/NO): NO